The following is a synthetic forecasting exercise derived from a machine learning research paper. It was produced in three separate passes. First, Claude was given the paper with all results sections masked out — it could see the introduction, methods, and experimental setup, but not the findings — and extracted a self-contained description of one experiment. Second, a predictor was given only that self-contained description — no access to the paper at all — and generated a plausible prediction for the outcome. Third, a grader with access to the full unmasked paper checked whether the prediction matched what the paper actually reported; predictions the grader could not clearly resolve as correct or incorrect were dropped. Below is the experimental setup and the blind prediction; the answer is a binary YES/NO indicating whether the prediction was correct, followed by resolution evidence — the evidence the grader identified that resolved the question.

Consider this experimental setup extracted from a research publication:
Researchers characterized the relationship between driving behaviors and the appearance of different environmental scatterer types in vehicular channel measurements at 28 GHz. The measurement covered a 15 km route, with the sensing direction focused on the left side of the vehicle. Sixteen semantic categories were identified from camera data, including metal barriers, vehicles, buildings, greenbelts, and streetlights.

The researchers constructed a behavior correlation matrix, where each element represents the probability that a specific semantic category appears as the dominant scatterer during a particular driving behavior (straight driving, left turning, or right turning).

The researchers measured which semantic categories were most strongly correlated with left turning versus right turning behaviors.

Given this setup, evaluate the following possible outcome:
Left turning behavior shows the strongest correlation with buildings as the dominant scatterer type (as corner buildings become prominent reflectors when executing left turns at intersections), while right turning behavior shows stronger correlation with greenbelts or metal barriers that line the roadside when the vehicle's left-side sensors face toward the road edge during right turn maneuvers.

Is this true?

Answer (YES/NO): NO